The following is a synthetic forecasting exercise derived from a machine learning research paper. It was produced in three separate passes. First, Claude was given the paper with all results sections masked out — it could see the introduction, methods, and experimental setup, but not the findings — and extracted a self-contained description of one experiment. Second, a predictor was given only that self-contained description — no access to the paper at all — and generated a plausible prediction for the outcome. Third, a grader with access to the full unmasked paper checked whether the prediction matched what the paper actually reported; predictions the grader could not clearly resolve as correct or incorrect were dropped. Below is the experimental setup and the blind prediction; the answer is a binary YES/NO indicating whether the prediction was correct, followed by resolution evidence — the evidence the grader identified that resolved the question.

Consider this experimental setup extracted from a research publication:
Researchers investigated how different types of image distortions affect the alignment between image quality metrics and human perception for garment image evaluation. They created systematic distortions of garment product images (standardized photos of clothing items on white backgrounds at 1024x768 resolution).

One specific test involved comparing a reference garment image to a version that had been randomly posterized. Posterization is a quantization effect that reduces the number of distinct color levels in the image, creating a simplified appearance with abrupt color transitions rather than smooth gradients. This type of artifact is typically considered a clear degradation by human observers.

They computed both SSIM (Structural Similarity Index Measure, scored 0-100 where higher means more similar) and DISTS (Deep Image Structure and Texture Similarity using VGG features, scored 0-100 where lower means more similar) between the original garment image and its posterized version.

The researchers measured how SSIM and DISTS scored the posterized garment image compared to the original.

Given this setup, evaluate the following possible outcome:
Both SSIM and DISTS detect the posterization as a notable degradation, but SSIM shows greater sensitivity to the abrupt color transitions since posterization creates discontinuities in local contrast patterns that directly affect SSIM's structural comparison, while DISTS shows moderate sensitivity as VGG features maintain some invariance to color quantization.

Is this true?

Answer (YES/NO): NO